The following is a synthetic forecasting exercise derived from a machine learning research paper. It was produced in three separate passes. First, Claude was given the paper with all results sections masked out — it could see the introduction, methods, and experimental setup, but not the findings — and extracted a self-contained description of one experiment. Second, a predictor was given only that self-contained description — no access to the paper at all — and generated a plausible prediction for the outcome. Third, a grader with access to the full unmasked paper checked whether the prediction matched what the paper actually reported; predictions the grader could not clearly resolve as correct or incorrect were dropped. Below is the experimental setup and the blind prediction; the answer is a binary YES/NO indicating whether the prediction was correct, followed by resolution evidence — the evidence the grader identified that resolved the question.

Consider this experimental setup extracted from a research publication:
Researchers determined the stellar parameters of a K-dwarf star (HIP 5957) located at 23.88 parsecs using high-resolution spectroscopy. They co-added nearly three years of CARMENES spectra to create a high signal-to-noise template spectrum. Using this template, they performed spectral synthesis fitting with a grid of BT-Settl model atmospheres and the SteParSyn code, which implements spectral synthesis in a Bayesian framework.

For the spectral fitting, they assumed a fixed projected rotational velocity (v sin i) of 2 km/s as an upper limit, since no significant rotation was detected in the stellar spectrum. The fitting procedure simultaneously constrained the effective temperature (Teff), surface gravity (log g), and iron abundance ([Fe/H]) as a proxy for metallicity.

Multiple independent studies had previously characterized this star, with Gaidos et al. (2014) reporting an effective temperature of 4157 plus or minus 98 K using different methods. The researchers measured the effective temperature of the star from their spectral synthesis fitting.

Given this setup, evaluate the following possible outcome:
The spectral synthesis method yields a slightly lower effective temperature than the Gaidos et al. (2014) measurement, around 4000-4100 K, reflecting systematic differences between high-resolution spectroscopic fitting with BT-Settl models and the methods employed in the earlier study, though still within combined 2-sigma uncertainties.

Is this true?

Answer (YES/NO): NO